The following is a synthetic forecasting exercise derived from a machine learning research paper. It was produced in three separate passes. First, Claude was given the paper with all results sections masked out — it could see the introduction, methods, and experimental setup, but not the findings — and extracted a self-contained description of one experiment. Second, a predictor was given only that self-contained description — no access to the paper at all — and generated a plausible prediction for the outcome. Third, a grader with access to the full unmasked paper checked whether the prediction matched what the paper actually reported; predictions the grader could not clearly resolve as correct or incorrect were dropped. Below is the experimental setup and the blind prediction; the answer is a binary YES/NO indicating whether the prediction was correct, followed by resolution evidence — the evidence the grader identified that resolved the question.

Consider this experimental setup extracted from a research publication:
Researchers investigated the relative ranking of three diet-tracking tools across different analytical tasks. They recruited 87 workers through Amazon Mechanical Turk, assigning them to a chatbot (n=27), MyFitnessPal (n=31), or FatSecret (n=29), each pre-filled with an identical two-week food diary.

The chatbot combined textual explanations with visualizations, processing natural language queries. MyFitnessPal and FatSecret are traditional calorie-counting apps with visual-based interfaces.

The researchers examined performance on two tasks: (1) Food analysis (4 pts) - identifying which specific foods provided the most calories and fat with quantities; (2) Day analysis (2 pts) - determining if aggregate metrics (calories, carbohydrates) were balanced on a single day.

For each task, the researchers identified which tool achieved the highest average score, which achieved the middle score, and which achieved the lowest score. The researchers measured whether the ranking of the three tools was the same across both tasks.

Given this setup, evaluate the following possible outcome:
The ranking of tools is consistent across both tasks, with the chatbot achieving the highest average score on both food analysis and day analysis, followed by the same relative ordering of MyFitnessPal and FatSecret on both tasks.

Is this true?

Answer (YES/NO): NO